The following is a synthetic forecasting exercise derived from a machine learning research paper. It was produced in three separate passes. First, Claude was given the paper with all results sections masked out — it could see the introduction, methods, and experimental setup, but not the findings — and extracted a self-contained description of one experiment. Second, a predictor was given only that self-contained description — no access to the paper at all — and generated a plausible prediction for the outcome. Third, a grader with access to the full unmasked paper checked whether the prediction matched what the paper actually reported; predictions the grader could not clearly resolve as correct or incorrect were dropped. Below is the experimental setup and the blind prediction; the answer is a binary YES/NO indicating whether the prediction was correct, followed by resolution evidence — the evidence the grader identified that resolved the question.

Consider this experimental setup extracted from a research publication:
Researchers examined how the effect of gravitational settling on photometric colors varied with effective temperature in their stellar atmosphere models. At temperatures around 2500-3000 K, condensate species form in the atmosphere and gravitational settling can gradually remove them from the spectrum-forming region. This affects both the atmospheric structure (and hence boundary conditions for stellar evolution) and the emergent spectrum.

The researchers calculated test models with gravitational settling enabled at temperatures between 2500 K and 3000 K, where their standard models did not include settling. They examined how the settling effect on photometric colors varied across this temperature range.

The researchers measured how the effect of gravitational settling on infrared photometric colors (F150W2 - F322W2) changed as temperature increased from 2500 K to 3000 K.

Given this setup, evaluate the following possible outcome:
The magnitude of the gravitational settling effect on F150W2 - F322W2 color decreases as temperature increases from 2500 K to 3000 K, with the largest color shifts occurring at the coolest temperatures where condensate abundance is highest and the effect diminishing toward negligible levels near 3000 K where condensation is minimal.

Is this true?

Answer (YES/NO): YES